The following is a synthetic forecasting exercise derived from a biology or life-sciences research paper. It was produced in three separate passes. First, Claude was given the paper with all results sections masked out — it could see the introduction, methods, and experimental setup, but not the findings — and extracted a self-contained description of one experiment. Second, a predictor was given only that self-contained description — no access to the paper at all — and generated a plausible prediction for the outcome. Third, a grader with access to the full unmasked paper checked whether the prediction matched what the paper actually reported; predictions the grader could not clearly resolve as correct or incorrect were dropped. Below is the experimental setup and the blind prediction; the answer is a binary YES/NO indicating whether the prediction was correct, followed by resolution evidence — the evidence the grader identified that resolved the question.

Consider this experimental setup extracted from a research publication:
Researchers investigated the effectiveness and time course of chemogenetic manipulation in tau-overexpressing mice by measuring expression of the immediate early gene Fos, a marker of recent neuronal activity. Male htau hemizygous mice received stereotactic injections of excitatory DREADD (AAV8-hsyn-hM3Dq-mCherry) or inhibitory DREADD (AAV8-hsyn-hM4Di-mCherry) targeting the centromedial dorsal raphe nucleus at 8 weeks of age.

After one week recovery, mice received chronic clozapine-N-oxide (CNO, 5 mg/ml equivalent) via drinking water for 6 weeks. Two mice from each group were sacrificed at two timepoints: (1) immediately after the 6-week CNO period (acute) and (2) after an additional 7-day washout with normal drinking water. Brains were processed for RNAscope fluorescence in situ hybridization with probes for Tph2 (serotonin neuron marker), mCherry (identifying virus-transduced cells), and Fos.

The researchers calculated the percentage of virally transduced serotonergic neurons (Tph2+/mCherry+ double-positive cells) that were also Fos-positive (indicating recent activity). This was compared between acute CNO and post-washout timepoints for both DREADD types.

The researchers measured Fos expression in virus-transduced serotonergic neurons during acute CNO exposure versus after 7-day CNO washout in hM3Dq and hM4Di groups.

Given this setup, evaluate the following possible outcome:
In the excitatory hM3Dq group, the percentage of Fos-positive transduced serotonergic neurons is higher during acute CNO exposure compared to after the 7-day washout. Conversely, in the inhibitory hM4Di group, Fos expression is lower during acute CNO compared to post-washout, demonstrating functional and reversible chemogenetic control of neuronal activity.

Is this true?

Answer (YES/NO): NO